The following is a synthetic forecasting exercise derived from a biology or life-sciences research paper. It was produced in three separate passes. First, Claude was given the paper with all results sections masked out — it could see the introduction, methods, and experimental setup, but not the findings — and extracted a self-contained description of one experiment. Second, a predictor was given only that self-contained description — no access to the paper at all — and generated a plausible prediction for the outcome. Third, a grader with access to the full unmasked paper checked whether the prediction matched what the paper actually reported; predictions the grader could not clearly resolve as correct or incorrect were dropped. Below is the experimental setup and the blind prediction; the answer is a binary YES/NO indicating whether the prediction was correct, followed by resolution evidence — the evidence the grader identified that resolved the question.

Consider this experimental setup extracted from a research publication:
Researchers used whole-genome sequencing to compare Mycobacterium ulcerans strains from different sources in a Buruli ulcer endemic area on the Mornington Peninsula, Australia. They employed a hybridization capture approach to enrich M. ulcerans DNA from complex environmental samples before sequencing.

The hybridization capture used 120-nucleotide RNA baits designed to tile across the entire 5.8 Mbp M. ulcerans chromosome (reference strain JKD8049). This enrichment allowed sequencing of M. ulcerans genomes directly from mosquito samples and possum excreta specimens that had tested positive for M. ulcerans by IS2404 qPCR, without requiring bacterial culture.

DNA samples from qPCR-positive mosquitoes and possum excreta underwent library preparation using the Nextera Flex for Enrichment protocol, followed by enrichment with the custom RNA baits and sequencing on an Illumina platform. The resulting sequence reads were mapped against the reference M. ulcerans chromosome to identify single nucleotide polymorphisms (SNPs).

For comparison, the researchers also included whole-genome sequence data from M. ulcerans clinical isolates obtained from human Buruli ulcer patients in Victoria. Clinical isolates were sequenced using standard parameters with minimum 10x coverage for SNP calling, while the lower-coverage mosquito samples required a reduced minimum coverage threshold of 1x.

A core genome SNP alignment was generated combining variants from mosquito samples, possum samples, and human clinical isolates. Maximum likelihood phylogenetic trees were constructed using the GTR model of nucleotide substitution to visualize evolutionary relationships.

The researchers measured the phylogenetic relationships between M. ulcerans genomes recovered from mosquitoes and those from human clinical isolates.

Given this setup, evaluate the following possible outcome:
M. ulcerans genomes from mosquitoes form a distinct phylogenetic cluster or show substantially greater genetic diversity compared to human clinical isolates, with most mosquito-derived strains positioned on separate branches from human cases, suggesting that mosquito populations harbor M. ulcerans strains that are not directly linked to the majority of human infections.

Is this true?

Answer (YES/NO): NO